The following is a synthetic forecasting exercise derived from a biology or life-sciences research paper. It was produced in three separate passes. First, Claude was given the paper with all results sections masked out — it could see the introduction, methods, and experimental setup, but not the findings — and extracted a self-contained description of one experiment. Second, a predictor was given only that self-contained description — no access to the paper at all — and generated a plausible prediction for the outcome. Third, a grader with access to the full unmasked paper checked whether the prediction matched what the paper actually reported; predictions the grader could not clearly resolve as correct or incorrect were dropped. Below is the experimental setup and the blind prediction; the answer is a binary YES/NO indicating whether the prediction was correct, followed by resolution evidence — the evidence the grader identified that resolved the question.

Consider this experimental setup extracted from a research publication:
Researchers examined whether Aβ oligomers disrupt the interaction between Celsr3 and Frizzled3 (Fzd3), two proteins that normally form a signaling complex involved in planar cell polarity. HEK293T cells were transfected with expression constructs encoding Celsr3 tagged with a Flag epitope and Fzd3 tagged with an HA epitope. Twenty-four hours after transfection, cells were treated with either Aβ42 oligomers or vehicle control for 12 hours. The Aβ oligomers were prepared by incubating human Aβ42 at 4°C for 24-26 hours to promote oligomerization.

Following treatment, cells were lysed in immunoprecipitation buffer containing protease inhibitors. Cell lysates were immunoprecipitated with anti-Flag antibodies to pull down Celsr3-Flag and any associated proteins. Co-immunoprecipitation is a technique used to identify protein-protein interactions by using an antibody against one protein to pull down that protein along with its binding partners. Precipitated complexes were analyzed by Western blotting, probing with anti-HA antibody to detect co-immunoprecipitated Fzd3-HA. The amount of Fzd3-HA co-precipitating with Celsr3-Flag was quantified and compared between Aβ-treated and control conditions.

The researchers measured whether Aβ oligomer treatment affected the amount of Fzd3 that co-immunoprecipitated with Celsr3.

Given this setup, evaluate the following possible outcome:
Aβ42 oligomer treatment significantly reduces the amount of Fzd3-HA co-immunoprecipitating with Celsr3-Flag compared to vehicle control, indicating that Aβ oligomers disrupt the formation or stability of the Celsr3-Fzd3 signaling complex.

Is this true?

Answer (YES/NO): NO